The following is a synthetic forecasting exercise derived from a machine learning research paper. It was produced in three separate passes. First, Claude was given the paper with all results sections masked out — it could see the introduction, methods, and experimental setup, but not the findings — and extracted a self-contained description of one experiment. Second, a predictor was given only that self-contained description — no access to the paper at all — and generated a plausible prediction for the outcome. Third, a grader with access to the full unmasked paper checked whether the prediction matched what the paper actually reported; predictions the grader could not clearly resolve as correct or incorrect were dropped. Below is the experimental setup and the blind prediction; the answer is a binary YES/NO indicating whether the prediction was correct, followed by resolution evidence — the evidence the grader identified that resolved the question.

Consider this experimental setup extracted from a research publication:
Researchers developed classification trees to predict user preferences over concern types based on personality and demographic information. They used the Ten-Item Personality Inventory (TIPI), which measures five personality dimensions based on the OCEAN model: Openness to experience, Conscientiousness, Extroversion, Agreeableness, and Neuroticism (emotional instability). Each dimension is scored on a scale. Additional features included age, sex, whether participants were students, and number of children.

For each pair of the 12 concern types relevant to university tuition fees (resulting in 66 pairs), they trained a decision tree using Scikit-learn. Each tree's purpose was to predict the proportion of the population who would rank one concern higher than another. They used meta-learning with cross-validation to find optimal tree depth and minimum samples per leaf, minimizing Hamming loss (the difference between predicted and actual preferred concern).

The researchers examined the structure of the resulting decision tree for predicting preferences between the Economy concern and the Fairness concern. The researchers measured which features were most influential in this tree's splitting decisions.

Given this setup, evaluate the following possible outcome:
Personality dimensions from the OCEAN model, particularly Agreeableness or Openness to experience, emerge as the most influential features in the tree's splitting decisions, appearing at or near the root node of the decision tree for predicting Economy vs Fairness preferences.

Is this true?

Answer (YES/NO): NO